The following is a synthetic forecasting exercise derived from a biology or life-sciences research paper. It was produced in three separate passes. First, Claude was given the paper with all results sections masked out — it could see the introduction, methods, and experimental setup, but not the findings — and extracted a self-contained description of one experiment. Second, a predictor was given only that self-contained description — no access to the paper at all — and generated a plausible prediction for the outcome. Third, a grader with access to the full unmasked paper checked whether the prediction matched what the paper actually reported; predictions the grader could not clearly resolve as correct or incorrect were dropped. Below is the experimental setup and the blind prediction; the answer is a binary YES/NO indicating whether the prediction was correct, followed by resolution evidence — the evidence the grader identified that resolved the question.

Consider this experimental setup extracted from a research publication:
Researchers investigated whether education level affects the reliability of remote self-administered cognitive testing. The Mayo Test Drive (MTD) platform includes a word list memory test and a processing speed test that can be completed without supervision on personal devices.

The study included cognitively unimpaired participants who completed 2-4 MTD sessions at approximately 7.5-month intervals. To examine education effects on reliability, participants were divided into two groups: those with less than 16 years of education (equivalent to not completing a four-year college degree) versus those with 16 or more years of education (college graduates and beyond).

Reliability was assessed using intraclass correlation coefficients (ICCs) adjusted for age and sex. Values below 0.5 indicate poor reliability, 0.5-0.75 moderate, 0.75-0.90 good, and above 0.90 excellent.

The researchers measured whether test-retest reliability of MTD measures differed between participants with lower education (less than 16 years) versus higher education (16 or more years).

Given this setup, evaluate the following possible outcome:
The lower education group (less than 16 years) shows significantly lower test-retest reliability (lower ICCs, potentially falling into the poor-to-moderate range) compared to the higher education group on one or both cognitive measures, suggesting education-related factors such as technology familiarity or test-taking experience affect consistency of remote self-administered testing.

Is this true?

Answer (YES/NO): NO